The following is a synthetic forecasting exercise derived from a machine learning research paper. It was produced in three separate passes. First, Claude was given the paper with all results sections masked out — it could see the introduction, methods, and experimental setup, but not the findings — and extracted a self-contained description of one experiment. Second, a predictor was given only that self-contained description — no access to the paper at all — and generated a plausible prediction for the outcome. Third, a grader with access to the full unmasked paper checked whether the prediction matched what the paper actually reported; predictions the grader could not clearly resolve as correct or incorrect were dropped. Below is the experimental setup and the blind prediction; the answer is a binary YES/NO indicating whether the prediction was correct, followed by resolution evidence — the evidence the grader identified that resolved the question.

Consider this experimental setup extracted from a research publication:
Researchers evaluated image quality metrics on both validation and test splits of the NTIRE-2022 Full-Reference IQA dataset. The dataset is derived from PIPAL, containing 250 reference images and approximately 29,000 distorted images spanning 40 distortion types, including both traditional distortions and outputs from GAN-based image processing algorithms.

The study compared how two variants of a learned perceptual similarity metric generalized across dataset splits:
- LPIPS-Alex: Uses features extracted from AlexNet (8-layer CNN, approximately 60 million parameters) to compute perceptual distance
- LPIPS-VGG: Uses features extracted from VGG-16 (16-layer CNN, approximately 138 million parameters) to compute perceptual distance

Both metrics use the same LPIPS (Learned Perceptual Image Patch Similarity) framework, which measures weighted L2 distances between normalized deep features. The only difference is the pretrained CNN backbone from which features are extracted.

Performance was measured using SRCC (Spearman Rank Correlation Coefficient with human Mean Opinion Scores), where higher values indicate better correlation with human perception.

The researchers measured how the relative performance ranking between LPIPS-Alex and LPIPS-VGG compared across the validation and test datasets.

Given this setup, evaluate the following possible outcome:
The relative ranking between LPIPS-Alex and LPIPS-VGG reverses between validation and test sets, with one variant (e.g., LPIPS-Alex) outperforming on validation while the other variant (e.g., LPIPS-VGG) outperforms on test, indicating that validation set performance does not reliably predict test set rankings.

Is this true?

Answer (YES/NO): YES